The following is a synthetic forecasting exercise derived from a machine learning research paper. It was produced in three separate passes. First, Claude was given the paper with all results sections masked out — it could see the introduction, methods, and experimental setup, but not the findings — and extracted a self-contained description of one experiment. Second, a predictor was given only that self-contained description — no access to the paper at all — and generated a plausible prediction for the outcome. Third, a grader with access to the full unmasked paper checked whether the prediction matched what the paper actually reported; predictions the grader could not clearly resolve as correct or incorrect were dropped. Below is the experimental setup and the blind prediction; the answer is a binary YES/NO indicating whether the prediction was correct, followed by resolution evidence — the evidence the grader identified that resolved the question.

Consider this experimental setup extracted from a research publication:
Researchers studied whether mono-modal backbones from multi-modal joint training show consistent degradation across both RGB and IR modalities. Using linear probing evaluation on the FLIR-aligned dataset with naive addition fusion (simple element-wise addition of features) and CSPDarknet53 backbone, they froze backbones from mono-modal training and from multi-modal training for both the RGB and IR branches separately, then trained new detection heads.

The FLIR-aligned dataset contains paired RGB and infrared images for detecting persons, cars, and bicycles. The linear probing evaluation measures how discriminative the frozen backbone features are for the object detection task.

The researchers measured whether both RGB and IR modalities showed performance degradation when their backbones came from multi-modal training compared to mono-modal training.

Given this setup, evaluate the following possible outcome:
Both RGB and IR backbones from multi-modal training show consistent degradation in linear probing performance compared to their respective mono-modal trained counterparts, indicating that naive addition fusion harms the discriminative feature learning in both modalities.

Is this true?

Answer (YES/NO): YES